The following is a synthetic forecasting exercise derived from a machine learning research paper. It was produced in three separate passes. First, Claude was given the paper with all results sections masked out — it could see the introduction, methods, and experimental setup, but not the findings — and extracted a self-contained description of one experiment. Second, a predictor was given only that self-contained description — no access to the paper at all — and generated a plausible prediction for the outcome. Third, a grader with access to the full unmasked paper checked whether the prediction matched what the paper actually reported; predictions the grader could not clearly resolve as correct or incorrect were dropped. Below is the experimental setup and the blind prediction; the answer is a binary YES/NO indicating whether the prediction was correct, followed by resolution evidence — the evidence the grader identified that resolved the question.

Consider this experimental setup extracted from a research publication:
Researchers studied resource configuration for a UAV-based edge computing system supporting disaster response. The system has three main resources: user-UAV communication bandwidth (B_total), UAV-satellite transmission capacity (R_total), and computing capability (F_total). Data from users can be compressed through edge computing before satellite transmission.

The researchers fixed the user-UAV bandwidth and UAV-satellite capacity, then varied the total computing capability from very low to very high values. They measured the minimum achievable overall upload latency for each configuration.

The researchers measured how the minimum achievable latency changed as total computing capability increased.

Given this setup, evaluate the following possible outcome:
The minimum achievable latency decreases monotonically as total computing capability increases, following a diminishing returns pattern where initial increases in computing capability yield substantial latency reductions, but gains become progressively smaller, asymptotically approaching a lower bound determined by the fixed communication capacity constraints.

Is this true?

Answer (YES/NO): NO